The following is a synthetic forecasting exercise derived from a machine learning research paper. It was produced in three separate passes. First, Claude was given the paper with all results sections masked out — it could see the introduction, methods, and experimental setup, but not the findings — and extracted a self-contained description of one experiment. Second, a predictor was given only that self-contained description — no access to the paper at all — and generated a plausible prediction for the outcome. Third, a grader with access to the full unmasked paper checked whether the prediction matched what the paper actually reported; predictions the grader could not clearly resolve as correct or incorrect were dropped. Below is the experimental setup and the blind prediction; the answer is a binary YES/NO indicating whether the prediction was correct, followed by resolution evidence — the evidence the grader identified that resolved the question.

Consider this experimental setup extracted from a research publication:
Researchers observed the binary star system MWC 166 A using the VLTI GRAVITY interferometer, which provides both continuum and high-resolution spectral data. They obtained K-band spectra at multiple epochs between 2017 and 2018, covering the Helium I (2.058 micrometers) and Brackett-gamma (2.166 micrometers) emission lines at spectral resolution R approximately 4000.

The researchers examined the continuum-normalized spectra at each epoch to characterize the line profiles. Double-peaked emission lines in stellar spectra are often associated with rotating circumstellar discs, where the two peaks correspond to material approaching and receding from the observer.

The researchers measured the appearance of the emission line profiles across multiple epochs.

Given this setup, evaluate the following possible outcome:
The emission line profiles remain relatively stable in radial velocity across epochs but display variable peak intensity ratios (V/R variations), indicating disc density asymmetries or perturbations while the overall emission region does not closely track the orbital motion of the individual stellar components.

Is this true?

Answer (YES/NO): YES